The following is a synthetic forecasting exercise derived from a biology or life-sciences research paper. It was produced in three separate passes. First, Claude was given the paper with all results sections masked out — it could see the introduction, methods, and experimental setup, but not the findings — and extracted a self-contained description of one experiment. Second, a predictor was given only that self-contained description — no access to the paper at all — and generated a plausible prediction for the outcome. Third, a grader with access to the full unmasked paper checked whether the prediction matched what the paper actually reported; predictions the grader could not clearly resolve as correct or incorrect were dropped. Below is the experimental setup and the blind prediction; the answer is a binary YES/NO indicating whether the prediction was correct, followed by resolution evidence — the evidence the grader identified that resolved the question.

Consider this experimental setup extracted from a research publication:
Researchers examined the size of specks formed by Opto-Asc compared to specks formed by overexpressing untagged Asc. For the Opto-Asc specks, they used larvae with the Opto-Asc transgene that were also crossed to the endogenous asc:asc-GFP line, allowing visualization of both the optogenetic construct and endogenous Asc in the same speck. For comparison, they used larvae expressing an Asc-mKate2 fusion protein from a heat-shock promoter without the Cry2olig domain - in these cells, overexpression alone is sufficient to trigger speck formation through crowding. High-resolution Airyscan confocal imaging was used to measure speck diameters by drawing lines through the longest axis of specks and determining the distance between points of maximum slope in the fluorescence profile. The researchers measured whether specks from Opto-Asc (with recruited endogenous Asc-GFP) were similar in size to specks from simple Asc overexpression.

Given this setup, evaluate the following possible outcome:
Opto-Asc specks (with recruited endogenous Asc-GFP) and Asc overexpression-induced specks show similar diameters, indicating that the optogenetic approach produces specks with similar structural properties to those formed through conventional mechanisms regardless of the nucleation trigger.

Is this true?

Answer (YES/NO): NO